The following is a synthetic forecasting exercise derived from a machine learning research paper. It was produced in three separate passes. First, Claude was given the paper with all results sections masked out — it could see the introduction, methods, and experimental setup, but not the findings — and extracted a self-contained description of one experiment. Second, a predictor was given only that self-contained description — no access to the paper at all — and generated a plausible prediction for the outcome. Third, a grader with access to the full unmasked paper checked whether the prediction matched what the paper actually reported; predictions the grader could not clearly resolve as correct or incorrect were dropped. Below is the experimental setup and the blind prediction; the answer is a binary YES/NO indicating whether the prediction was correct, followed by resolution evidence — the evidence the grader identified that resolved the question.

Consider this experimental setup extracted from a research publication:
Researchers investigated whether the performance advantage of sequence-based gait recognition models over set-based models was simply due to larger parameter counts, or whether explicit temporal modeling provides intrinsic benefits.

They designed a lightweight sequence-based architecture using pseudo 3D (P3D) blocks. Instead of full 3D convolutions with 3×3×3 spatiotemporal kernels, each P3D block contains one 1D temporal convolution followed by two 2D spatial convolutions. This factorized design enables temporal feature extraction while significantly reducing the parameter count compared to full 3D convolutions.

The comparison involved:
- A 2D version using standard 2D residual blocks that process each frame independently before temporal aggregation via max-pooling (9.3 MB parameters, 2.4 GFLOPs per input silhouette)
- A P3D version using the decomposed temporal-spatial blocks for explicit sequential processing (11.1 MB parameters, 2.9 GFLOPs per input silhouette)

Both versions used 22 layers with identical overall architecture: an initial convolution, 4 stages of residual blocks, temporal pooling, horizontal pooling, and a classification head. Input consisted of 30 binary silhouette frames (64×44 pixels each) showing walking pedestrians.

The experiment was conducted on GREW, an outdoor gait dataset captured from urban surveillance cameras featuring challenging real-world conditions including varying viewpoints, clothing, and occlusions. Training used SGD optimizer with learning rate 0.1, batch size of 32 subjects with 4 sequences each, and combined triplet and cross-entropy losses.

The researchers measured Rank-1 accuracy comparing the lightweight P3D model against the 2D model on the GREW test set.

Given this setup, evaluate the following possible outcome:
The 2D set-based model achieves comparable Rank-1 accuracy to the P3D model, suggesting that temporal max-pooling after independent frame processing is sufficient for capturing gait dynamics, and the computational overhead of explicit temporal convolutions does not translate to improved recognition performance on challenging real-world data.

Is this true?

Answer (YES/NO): NO